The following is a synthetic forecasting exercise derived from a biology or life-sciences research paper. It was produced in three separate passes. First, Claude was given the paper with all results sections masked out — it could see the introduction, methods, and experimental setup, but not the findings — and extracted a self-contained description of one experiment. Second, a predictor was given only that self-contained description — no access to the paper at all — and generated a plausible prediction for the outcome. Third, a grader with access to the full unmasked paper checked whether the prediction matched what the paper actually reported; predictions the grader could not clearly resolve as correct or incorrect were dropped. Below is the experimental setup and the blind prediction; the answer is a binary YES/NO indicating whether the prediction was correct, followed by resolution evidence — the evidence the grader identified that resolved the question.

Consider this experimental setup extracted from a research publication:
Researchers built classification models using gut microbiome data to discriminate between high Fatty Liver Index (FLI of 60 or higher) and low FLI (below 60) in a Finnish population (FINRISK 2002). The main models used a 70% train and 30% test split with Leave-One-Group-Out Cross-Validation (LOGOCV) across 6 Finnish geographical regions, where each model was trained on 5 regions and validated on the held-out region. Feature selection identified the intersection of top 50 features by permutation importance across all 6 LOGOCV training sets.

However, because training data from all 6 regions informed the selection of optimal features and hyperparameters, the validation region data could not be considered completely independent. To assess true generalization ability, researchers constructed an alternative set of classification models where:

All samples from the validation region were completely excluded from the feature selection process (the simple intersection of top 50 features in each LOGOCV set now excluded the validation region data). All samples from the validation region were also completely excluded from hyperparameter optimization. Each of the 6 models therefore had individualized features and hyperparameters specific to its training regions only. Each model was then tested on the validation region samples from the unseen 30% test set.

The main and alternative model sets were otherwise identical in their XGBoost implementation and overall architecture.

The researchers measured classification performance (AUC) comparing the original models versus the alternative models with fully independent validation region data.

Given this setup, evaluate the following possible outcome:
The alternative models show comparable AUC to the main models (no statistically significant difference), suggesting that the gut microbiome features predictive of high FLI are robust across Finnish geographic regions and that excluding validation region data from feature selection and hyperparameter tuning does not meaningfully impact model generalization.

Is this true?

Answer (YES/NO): YES